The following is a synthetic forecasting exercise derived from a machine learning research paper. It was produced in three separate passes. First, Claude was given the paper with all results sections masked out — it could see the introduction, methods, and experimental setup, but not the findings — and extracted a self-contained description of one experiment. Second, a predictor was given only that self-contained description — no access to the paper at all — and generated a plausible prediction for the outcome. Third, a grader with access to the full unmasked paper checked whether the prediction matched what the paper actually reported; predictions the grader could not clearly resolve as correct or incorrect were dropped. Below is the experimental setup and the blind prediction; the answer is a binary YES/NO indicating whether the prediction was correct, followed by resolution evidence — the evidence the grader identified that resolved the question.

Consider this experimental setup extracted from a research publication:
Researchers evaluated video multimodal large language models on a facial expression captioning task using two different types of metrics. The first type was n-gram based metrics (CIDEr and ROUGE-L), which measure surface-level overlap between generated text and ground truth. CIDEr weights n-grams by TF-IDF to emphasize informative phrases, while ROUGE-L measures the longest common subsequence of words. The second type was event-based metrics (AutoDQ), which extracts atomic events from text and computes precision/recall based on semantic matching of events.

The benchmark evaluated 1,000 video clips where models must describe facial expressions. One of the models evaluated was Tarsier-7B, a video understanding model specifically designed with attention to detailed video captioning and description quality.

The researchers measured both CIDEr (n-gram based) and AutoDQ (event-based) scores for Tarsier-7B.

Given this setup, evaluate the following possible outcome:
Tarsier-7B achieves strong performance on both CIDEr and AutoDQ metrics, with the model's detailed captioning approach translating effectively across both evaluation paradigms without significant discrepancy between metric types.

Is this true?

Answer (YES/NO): NO